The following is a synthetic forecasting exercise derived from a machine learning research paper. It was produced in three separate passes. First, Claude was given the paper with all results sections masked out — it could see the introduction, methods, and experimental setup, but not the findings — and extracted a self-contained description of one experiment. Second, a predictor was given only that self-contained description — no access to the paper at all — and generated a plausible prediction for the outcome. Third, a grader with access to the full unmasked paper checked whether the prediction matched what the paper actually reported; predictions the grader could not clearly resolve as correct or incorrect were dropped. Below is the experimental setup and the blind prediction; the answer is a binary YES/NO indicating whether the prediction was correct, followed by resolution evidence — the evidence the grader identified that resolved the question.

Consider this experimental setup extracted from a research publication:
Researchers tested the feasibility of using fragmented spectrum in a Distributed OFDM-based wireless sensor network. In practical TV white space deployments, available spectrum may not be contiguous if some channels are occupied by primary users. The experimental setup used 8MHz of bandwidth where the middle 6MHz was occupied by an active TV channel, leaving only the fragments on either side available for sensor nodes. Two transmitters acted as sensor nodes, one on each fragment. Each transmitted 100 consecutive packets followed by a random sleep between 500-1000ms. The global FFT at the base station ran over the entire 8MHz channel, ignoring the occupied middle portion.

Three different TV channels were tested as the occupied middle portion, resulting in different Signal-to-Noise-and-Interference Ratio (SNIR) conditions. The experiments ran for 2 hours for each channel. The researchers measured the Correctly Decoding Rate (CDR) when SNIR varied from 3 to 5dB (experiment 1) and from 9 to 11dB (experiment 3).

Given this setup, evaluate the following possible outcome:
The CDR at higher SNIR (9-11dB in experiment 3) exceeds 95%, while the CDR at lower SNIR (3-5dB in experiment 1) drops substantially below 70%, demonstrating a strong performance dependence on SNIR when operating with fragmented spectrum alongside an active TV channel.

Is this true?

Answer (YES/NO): NO